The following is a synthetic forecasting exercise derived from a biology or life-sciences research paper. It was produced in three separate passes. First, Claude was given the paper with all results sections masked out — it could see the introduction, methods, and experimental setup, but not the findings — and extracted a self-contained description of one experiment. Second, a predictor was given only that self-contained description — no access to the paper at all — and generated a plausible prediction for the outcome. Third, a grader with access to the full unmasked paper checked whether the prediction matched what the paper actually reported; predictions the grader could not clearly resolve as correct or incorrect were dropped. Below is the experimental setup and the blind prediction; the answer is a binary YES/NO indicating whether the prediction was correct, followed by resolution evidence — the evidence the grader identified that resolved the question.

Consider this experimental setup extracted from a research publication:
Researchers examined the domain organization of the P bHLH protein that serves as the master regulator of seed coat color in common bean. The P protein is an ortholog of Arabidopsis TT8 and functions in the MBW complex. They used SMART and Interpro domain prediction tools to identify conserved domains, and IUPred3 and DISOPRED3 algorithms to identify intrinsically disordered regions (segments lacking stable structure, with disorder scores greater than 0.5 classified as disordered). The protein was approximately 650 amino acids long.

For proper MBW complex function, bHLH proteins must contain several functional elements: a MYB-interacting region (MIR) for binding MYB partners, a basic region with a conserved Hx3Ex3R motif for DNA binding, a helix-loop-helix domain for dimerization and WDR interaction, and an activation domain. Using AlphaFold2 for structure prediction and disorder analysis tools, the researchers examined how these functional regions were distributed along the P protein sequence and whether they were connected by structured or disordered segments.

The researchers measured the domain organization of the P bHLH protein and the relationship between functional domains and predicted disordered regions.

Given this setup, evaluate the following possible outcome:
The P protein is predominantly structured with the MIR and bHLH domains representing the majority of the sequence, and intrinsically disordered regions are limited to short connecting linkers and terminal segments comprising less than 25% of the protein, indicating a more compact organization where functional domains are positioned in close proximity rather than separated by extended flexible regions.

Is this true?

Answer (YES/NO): NO